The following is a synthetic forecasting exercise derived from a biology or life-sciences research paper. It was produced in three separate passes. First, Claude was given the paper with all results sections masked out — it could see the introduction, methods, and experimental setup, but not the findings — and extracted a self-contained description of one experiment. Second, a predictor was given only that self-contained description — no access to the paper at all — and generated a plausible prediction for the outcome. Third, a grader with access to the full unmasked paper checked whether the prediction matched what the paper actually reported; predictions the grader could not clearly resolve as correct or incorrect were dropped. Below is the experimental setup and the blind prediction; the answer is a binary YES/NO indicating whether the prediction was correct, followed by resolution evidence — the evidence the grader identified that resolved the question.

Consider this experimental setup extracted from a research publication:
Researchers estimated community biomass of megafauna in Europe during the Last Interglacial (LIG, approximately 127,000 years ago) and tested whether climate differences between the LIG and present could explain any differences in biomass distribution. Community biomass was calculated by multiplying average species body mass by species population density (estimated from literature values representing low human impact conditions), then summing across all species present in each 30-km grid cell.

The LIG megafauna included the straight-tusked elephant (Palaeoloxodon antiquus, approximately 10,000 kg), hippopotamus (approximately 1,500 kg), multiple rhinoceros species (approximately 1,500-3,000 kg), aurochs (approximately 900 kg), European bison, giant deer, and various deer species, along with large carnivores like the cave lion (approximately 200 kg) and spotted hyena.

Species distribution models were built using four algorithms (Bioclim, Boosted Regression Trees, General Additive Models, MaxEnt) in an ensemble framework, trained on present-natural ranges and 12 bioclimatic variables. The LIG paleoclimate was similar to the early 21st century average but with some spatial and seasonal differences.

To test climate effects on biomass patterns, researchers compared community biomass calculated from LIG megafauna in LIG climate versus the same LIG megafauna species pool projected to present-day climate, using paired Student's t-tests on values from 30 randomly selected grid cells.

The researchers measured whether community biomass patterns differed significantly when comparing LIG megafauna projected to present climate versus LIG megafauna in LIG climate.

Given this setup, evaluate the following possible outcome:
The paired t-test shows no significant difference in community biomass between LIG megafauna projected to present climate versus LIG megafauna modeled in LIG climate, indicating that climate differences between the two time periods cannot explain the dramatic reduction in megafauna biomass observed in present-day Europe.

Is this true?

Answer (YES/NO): YES